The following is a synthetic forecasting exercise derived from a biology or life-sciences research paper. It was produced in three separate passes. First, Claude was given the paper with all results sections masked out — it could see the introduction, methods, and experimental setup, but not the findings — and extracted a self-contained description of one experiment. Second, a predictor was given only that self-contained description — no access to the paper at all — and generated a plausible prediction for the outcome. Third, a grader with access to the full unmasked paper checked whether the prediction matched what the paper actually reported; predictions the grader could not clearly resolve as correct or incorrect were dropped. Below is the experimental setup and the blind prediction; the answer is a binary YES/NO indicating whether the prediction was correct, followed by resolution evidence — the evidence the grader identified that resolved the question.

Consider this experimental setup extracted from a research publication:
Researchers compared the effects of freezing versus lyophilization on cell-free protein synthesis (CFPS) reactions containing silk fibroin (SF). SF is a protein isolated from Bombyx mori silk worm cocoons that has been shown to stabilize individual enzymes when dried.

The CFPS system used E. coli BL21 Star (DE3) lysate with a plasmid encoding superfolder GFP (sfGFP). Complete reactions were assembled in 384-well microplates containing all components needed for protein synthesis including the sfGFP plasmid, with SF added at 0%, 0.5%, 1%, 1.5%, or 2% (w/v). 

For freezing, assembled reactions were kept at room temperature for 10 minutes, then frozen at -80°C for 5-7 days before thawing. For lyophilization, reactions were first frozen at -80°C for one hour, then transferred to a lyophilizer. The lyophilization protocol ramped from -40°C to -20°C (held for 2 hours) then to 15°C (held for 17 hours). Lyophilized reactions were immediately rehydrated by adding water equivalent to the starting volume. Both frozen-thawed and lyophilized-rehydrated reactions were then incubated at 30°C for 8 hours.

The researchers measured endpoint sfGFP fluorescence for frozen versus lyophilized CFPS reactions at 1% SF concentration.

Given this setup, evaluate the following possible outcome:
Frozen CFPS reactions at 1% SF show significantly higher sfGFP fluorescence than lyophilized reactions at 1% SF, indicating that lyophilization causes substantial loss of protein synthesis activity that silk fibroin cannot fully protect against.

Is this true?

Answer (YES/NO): YES